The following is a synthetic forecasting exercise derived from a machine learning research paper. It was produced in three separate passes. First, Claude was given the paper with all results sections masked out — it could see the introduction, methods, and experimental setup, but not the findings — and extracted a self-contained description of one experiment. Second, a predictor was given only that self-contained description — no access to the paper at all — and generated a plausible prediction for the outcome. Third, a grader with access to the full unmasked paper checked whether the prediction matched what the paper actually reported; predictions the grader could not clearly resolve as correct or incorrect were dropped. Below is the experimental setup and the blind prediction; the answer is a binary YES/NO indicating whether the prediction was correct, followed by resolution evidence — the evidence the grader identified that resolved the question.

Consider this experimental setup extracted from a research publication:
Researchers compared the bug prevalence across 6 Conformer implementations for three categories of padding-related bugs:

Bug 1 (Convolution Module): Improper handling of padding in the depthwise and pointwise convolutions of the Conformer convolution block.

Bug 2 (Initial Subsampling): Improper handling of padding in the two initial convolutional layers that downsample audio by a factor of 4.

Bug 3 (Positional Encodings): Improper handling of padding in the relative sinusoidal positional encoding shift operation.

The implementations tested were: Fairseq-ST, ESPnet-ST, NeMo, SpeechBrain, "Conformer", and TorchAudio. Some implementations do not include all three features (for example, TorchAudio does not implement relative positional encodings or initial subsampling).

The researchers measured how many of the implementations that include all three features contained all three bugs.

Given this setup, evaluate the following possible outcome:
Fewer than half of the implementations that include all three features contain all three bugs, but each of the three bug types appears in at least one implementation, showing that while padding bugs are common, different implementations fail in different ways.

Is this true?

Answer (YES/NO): NO